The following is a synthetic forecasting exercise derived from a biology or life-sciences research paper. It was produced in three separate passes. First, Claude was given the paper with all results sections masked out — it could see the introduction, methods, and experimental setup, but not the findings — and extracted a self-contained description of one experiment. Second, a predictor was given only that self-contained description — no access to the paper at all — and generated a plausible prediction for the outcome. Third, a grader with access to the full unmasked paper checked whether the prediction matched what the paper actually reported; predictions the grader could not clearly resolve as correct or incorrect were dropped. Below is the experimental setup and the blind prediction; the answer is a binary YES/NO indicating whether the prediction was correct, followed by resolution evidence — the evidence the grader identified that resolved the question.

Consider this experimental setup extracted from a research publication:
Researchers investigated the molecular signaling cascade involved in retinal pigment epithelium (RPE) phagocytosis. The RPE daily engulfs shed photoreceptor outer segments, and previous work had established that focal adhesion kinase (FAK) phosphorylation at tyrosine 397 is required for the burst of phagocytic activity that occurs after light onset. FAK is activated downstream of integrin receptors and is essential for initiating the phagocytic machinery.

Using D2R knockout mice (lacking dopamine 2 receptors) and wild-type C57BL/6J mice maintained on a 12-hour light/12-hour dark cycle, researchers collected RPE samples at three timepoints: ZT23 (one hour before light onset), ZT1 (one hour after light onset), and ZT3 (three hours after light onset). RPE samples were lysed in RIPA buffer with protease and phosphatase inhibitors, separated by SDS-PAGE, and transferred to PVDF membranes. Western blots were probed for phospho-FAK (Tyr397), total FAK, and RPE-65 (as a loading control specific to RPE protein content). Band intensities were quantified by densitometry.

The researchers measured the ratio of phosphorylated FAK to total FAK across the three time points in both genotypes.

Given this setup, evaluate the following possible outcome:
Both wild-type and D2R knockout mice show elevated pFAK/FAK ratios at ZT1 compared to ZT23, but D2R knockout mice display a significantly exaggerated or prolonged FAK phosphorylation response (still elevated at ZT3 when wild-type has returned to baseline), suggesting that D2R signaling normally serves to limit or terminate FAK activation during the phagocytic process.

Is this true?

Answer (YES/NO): NO